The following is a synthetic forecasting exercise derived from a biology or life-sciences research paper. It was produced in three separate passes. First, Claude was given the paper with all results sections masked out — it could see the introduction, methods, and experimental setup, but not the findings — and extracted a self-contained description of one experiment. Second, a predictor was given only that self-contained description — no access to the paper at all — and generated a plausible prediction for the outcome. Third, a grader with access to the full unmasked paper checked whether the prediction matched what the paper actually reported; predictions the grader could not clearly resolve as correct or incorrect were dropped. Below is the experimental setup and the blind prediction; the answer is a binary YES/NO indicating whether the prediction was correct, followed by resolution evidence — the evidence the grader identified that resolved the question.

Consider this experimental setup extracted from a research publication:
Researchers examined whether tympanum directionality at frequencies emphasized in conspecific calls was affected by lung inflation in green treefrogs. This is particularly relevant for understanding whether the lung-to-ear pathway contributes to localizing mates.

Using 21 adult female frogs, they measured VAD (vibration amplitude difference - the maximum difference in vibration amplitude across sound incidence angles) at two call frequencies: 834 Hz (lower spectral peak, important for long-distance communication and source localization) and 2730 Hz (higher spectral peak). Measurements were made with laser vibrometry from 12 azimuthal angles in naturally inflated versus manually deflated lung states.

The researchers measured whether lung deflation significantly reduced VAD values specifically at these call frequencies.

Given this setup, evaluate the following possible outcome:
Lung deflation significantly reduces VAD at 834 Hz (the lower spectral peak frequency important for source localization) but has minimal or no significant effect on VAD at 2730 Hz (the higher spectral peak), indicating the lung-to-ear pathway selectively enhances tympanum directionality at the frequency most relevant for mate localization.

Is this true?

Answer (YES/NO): NO